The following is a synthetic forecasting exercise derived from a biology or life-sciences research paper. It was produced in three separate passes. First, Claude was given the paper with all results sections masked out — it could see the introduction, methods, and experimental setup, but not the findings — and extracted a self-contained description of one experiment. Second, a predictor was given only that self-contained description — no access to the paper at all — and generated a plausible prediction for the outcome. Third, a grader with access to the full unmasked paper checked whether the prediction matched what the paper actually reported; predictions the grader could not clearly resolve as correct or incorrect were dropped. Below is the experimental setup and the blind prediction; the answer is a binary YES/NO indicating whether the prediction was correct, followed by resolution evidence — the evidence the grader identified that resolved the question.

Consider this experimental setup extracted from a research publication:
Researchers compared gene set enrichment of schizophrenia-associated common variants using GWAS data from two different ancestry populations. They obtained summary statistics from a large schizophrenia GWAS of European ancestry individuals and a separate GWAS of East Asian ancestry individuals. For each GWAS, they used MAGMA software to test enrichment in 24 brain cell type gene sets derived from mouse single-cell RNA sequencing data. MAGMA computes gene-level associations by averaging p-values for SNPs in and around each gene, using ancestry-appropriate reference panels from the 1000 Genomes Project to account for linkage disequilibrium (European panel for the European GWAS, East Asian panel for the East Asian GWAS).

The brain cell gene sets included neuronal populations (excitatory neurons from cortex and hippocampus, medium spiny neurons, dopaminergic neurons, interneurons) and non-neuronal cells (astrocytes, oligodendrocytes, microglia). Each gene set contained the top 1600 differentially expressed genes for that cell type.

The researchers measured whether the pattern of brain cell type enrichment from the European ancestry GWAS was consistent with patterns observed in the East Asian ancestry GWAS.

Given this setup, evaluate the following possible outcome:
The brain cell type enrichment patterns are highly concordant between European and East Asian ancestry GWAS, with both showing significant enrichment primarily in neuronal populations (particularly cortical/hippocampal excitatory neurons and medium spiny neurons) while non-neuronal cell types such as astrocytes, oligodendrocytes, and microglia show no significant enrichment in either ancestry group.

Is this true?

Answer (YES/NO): NO